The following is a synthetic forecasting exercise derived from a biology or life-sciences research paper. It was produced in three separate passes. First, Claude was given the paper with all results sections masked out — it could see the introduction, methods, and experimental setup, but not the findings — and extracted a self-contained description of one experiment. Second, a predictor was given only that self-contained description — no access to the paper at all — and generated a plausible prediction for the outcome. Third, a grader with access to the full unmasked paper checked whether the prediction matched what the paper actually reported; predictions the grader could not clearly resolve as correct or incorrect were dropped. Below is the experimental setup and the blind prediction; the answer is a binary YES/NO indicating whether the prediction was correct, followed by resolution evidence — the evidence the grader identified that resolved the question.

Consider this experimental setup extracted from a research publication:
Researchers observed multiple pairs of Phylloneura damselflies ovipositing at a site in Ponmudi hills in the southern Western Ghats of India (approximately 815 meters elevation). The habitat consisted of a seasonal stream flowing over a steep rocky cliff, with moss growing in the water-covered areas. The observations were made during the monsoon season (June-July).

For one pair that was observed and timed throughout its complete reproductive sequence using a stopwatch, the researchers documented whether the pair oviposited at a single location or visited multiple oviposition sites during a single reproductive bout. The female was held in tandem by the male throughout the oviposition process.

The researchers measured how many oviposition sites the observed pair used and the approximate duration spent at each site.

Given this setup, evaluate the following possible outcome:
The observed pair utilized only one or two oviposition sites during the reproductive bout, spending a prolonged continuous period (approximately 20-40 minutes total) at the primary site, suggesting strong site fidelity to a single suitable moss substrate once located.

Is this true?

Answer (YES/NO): NO